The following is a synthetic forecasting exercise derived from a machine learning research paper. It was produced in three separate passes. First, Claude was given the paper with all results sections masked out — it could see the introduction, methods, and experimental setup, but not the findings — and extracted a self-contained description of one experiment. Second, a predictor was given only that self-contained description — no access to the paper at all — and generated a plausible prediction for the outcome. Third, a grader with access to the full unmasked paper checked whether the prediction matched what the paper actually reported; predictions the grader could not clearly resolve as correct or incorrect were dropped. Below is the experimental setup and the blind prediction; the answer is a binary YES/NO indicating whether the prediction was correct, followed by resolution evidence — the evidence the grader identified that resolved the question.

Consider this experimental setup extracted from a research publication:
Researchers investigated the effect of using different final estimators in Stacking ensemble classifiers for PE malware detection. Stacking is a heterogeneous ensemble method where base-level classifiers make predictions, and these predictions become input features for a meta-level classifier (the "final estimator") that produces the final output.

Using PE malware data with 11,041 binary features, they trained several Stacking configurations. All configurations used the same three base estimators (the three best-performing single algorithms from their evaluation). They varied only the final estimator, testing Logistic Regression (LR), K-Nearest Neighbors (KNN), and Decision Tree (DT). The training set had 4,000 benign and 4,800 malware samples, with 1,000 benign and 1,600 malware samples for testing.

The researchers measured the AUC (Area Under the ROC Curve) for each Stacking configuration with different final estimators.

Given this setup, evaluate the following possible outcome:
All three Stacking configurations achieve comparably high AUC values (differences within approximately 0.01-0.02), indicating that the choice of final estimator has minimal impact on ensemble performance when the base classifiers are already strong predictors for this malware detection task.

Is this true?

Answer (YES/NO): NO